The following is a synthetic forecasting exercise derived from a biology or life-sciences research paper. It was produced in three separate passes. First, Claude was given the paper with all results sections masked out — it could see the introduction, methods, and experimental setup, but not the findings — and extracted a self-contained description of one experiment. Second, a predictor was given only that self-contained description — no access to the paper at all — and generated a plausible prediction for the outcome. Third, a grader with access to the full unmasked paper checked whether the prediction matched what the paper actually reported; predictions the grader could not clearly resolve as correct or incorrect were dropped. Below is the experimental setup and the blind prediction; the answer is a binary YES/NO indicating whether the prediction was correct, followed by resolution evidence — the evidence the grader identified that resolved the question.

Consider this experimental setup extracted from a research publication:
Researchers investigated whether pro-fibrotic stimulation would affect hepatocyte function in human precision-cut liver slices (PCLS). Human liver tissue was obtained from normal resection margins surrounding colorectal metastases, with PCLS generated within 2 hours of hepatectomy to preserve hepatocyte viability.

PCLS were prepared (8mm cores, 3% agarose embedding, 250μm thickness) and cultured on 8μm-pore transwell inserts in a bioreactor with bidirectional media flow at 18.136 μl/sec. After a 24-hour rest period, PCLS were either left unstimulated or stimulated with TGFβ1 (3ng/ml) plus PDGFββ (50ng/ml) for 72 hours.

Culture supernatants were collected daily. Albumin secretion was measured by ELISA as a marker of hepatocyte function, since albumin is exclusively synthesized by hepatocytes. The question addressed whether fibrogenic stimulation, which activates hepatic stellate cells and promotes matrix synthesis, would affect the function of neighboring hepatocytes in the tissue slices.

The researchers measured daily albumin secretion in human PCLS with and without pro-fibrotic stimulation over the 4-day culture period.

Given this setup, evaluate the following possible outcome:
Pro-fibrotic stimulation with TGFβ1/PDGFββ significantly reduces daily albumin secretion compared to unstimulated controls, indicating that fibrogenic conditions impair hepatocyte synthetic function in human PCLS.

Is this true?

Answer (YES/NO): NO